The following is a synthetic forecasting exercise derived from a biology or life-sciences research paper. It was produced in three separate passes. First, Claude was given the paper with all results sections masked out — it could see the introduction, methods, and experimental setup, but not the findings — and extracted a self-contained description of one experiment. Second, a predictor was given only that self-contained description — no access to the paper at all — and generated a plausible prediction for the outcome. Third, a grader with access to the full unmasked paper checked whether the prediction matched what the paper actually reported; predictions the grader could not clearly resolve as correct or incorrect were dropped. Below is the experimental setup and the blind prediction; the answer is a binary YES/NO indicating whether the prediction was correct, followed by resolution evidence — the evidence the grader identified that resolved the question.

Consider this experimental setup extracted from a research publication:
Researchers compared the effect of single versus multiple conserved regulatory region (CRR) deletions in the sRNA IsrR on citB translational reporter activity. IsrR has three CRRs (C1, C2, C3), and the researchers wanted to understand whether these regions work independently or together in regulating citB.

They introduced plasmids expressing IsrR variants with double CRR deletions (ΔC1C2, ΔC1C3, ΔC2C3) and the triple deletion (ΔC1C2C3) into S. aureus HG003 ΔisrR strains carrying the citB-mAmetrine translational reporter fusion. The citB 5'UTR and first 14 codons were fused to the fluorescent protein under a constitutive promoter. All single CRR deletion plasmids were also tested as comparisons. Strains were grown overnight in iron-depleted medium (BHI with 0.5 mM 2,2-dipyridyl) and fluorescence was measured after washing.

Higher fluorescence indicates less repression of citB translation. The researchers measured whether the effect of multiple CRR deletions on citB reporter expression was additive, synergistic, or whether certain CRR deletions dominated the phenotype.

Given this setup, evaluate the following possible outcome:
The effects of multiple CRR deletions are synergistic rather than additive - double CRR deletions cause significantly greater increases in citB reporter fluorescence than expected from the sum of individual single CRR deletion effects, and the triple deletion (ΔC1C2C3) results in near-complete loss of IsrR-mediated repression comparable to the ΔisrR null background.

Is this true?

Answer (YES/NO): NO